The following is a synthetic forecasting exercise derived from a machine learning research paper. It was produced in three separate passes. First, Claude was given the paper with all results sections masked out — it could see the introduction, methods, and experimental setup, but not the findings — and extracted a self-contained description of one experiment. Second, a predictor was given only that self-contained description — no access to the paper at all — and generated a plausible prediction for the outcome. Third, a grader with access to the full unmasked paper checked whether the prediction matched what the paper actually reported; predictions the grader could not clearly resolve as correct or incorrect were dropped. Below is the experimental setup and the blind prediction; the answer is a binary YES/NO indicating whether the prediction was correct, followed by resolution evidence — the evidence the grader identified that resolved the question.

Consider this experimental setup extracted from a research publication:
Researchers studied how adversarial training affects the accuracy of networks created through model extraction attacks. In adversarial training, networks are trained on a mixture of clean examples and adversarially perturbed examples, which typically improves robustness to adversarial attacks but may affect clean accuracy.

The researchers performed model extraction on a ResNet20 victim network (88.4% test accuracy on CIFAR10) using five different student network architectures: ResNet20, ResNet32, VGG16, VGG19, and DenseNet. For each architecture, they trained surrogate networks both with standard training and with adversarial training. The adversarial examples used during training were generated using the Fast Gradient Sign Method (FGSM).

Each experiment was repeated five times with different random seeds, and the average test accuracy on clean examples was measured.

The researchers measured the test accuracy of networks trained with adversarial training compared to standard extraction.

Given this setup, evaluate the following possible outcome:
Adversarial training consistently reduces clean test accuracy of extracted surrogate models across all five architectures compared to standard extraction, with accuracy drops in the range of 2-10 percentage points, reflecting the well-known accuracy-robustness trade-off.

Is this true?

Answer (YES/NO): YES